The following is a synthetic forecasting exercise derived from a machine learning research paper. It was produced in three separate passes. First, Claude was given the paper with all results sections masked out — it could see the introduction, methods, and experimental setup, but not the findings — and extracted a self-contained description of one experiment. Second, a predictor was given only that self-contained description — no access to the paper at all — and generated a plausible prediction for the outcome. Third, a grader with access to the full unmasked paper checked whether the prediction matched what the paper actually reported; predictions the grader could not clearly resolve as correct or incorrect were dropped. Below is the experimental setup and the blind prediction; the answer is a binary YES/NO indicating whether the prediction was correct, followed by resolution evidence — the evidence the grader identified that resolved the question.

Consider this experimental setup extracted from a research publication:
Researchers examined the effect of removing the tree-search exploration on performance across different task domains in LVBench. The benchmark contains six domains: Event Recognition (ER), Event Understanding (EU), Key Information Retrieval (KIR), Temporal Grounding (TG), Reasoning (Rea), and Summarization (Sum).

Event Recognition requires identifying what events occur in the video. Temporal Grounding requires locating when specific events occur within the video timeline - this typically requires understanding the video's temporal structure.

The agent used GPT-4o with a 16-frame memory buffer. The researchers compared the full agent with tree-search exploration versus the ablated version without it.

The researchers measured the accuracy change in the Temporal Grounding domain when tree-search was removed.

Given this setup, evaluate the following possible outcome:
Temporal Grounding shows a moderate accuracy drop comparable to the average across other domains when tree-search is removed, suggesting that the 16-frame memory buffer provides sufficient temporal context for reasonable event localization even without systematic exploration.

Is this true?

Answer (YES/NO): NO